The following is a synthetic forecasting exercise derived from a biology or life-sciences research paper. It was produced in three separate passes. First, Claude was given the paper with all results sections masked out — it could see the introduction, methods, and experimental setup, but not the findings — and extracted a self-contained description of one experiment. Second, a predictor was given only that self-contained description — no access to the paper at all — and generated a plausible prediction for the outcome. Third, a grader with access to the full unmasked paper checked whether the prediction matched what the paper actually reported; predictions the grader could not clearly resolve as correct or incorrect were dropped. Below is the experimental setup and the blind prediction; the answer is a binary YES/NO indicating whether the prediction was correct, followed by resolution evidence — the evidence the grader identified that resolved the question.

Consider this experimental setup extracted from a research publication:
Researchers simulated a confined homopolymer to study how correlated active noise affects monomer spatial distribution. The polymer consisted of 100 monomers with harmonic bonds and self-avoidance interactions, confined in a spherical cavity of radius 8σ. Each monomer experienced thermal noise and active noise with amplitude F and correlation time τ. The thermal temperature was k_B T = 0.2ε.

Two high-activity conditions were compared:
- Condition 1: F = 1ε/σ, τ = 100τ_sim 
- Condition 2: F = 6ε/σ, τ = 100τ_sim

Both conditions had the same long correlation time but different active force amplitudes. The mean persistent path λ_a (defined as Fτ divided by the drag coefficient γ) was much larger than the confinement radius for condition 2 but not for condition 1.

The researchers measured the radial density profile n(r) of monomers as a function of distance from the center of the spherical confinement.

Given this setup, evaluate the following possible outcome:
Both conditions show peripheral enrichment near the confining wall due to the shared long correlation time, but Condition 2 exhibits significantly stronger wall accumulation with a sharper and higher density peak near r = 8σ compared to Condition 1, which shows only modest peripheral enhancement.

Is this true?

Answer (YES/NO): NO